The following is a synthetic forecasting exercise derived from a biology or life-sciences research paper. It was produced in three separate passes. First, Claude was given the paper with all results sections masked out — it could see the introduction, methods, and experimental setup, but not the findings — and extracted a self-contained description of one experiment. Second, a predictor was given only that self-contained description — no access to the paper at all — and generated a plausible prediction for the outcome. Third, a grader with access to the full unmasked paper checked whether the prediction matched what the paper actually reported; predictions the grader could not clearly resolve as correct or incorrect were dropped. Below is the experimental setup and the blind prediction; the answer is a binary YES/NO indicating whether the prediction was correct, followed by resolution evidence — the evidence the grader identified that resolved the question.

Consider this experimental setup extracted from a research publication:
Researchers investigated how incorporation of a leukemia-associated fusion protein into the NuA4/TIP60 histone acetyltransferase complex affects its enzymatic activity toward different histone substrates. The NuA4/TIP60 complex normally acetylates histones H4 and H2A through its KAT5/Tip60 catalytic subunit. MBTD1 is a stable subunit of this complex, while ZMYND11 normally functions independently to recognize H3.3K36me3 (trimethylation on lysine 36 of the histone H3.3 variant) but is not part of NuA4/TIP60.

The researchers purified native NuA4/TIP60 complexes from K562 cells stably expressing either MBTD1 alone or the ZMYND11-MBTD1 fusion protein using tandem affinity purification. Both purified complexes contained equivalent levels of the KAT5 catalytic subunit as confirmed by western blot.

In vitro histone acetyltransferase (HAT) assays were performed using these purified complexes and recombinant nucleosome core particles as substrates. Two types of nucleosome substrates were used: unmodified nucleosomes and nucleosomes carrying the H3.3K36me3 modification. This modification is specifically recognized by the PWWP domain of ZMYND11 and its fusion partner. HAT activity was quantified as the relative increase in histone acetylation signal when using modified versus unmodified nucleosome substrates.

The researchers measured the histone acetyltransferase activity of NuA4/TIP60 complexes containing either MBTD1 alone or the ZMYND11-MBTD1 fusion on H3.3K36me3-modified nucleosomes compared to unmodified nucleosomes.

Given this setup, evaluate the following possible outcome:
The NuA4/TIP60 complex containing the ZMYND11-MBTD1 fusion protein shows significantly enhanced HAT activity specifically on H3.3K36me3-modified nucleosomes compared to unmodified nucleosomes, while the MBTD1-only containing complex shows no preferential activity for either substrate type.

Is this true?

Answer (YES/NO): YES